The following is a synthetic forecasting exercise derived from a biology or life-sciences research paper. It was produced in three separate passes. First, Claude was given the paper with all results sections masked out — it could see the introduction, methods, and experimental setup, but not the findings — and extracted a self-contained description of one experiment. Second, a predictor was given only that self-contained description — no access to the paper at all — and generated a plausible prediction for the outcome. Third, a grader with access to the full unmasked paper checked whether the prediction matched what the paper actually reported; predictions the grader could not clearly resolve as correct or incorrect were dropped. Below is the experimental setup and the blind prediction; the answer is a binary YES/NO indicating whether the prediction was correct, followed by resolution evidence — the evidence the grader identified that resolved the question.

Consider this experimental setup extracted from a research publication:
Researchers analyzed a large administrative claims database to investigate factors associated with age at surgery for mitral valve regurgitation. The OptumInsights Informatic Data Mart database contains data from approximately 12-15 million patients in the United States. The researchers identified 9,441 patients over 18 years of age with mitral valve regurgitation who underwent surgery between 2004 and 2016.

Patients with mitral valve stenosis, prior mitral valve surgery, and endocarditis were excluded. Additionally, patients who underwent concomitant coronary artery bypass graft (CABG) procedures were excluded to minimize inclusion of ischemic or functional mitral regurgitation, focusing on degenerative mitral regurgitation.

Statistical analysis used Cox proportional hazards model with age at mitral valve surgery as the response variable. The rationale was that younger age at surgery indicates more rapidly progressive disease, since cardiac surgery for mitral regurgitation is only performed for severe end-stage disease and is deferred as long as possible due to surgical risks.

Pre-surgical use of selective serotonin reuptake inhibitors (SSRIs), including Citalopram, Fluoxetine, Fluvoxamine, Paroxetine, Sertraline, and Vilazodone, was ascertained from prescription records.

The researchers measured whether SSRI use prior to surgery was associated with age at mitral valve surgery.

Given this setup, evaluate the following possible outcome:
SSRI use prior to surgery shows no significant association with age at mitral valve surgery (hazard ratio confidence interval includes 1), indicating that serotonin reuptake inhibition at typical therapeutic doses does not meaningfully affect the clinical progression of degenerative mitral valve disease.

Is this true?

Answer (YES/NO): NO